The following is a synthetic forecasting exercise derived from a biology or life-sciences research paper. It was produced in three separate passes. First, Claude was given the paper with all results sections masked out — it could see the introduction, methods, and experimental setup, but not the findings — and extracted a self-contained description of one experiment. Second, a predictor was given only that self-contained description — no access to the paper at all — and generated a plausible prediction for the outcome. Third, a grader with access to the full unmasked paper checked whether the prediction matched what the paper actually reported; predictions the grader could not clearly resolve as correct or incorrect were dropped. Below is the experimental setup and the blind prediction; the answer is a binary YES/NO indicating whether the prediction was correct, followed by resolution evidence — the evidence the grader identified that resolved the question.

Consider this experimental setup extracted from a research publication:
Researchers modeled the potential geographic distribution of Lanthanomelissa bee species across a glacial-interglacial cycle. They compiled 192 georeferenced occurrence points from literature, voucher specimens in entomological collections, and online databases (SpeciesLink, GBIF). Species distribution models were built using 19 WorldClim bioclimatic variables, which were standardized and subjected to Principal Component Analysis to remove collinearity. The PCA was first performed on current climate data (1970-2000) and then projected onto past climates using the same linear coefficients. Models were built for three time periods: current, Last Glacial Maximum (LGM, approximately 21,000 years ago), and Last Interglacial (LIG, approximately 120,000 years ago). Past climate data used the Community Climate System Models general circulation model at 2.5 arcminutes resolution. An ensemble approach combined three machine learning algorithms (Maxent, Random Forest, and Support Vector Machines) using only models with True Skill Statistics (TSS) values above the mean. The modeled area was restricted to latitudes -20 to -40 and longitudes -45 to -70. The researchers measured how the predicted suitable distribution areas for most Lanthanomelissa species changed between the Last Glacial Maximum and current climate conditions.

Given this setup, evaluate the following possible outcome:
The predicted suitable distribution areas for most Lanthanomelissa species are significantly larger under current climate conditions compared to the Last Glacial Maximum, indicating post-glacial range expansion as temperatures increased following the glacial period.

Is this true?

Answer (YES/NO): NO